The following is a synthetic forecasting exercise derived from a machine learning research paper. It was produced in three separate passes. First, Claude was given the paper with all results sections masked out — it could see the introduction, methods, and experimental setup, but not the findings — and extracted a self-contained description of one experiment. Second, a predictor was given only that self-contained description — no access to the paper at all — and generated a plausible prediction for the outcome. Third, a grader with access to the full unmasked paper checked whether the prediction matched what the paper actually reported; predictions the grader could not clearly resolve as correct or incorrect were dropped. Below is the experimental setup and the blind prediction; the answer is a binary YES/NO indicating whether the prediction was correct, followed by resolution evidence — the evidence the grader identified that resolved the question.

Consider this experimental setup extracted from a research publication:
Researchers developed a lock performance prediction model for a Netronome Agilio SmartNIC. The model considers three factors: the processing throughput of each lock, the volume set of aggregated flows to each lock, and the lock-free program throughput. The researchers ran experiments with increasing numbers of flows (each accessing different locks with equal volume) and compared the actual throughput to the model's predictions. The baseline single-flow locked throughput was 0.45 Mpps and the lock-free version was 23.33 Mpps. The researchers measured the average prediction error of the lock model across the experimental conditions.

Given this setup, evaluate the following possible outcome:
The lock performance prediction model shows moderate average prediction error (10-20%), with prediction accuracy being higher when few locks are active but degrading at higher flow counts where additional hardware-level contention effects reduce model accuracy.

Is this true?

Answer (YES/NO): NO